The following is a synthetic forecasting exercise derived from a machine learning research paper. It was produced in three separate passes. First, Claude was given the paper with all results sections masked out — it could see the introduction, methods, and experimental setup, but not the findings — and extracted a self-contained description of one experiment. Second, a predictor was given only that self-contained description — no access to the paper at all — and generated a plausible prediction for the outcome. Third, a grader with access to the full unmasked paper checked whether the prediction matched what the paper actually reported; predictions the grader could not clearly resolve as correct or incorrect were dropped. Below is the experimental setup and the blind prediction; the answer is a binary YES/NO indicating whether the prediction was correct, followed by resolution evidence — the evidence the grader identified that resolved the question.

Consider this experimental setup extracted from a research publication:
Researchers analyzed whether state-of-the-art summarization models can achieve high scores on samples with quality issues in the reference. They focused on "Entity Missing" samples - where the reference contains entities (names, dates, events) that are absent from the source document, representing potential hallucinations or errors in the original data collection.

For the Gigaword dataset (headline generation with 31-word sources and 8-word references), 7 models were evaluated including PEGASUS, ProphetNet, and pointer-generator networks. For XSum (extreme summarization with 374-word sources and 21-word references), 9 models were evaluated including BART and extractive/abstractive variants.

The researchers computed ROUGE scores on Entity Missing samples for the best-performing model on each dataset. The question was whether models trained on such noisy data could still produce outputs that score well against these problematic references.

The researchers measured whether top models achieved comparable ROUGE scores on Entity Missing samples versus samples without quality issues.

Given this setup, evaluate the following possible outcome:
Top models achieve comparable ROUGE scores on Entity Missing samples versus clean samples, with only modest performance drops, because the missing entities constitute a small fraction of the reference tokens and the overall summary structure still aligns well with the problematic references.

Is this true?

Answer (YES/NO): NO